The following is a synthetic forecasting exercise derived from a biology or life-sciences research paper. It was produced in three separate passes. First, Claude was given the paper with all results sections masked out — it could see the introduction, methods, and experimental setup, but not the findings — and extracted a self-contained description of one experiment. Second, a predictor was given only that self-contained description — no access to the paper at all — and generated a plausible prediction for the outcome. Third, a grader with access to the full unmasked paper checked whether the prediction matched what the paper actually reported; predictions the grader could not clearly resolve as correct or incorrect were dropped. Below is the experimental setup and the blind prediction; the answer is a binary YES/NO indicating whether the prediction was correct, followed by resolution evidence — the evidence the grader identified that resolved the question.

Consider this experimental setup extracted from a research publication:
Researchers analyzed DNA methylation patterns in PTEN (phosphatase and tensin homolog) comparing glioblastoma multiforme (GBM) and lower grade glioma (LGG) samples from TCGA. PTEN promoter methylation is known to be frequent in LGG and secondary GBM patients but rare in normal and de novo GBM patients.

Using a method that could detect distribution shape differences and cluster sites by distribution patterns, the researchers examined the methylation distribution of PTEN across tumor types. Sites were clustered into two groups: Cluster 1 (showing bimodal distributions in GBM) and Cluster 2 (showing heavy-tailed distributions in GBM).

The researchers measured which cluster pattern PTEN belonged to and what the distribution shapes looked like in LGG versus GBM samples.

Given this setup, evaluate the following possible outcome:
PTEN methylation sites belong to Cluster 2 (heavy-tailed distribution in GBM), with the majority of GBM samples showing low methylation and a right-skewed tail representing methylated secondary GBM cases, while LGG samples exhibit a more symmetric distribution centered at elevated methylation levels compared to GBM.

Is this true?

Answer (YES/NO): NO